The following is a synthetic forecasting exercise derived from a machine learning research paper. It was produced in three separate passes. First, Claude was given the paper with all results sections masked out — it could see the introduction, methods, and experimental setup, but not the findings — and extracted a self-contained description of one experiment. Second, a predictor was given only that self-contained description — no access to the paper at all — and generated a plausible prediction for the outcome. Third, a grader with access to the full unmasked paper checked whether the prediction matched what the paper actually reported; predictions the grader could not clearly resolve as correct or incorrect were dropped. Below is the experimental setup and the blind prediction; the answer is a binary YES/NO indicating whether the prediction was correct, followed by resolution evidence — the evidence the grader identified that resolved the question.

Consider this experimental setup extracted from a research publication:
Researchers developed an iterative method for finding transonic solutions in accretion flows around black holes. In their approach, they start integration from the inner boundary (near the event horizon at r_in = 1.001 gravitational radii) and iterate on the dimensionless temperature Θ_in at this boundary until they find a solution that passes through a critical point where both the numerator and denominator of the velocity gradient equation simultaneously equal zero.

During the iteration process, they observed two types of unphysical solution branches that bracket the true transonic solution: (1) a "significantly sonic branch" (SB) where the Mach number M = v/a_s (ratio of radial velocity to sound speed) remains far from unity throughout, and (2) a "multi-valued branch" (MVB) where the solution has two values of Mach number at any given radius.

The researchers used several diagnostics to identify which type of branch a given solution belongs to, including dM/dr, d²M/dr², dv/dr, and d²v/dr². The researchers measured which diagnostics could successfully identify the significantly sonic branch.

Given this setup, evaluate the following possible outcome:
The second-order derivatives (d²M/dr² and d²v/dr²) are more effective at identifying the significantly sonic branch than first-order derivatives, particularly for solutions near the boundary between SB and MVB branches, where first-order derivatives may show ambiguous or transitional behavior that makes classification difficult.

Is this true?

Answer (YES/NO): NO